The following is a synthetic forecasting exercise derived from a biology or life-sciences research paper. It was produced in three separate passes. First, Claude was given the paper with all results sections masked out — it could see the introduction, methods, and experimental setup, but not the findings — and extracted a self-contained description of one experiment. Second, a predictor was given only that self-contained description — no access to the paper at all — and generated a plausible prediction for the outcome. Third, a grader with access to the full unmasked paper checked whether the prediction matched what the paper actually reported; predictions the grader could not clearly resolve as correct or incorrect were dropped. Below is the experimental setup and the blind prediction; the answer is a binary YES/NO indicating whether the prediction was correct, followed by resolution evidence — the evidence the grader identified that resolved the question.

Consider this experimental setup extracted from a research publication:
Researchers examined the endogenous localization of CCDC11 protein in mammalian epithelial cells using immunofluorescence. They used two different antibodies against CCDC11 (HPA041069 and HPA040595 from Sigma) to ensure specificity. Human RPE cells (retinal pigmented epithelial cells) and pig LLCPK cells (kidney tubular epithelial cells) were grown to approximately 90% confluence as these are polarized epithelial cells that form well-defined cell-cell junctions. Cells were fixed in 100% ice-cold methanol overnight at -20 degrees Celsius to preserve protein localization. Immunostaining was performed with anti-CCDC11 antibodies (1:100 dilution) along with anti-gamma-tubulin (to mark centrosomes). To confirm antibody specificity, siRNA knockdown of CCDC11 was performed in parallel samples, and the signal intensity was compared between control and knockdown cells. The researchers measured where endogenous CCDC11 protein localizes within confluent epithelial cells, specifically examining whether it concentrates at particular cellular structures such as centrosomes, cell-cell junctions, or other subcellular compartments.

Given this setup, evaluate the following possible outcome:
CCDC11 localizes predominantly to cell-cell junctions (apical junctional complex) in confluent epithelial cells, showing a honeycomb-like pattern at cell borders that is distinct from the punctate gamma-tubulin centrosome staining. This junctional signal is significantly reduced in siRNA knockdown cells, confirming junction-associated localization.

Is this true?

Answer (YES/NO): NO